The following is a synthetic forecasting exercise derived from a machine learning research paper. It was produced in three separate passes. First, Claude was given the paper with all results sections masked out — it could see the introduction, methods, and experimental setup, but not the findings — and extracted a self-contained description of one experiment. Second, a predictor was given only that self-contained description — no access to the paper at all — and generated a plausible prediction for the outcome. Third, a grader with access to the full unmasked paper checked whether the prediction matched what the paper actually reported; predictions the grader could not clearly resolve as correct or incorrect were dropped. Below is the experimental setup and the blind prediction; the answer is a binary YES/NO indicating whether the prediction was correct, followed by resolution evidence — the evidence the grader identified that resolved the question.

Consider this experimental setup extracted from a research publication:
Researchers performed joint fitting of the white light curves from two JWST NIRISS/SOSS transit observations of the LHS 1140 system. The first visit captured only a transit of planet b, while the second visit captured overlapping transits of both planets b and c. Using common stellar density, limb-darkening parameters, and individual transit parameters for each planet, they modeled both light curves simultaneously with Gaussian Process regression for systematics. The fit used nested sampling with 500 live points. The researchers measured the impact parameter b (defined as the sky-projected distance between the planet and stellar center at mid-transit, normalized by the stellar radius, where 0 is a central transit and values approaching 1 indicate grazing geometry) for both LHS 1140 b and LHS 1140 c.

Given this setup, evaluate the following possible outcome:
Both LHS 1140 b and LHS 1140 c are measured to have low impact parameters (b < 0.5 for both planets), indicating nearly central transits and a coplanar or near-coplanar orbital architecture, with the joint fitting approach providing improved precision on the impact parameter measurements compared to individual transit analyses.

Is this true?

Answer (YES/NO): YES